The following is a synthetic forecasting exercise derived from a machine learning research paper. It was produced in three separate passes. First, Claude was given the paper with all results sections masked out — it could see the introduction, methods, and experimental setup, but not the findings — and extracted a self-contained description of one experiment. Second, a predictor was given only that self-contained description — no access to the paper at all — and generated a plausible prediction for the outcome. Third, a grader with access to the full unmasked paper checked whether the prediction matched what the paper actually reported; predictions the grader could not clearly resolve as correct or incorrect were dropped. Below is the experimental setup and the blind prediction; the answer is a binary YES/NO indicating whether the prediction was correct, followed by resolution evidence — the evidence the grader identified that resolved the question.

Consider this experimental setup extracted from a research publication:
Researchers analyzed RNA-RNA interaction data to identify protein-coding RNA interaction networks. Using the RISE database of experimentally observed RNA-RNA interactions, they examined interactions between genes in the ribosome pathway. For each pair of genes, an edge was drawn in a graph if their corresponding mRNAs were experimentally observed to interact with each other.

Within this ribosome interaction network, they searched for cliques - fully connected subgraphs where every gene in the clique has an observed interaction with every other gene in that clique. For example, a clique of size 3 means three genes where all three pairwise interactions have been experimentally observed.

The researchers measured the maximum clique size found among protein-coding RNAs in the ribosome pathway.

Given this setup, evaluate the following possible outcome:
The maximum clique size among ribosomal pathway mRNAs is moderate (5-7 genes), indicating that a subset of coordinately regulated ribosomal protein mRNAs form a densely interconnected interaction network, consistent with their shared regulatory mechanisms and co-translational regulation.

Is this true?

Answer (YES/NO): NO